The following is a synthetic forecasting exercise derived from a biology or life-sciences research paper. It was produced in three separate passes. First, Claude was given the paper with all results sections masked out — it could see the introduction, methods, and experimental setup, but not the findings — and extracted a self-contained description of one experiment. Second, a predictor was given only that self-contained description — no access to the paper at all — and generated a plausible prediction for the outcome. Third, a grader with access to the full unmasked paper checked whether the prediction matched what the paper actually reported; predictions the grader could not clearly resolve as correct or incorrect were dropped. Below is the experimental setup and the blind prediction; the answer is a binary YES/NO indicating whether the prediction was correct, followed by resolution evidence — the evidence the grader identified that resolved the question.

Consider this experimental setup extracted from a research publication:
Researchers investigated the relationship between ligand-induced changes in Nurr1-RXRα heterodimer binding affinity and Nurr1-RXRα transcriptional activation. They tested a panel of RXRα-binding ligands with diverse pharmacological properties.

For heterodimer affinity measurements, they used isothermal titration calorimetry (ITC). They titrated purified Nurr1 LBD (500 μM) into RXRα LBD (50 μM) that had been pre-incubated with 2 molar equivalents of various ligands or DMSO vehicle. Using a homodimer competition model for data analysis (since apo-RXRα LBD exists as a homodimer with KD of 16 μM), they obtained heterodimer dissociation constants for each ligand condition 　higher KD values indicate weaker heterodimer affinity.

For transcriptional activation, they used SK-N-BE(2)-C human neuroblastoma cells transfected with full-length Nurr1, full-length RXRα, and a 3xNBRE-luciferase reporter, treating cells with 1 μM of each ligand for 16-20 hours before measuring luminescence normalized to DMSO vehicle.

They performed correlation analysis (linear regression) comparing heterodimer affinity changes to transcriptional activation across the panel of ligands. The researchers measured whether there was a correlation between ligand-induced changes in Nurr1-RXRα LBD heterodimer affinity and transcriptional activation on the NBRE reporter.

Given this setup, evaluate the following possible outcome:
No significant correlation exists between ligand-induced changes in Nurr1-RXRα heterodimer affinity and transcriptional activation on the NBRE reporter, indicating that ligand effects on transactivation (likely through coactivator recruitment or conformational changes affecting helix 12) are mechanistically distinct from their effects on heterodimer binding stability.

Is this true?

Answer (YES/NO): NO